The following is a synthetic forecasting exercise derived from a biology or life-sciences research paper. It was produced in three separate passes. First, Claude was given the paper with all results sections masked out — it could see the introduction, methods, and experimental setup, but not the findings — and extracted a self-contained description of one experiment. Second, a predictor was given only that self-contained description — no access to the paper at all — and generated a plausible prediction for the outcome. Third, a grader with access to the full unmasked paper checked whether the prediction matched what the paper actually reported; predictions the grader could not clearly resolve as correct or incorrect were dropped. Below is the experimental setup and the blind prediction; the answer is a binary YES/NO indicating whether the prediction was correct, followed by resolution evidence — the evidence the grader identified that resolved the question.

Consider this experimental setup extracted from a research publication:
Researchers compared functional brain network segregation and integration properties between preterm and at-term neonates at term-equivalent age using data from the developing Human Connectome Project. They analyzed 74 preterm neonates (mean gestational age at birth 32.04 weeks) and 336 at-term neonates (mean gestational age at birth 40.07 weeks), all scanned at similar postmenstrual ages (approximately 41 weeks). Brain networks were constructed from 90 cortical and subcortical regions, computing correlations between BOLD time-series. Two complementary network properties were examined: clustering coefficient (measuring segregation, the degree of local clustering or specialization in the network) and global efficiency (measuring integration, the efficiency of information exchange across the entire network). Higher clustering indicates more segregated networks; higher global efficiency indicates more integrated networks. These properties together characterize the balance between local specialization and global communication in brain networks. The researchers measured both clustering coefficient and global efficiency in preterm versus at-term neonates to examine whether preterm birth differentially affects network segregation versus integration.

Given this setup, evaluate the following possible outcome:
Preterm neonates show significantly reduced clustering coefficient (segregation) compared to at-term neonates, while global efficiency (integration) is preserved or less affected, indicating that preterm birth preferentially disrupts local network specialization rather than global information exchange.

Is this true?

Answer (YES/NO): NO